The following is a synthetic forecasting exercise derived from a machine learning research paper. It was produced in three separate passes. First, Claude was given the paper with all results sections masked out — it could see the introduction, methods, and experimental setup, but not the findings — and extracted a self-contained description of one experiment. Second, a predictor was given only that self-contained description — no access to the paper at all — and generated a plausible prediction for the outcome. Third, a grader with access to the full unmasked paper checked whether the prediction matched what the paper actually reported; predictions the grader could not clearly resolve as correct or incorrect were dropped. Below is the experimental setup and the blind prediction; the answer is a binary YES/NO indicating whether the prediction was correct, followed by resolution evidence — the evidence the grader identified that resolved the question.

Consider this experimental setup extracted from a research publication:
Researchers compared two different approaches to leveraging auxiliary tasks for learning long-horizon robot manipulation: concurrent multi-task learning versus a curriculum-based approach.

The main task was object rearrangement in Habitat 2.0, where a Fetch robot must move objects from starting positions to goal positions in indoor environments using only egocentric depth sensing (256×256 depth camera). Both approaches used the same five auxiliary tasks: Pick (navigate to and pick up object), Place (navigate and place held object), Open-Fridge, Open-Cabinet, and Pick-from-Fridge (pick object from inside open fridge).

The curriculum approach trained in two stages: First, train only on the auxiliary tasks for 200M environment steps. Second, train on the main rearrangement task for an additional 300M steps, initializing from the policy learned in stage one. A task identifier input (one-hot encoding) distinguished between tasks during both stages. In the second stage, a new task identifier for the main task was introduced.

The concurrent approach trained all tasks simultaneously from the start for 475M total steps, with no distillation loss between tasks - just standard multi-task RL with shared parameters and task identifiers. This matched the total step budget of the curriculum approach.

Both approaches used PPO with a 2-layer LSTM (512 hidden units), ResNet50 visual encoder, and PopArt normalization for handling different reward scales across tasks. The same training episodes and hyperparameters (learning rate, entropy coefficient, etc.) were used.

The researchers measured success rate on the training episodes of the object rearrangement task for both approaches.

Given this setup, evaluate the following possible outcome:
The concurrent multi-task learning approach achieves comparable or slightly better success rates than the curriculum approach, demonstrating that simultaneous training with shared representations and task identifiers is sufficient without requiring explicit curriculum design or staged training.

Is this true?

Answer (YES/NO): NO